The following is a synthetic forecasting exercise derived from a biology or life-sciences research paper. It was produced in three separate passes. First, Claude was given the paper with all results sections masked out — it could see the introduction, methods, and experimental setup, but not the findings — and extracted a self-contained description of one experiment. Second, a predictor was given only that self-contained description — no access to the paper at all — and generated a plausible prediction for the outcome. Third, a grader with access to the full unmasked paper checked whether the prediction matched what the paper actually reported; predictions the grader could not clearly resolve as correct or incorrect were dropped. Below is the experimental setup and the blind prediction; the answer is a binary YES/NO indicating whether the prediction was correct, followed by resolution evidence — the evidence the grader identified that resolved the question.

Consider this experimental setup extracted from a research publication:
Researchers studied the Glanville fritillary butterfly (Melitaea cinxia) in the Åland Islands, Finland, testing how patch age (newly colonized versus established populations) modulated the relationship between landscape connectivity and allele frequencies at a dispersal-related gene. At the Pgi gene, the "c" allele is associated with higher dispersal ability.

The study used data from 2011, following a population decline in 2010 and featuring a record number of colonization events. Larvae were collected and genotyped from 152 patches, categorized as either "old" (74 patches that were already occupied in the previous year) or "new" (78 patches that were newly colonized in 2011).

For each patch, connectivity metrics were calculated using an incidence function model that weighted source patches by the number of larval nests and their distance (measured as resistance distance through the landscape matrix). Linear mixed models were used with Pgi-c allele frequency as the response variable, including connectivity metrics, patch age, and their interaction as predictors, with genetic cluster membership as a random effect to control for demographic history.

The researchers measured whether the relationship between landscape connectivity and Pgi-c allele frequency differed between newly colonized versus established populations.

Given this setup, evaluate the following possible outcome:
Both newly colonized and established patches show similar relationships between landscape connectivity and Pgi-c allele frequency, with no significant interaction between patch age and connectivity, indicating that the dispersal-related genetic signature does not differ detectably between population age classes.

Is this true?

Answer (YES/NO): NO